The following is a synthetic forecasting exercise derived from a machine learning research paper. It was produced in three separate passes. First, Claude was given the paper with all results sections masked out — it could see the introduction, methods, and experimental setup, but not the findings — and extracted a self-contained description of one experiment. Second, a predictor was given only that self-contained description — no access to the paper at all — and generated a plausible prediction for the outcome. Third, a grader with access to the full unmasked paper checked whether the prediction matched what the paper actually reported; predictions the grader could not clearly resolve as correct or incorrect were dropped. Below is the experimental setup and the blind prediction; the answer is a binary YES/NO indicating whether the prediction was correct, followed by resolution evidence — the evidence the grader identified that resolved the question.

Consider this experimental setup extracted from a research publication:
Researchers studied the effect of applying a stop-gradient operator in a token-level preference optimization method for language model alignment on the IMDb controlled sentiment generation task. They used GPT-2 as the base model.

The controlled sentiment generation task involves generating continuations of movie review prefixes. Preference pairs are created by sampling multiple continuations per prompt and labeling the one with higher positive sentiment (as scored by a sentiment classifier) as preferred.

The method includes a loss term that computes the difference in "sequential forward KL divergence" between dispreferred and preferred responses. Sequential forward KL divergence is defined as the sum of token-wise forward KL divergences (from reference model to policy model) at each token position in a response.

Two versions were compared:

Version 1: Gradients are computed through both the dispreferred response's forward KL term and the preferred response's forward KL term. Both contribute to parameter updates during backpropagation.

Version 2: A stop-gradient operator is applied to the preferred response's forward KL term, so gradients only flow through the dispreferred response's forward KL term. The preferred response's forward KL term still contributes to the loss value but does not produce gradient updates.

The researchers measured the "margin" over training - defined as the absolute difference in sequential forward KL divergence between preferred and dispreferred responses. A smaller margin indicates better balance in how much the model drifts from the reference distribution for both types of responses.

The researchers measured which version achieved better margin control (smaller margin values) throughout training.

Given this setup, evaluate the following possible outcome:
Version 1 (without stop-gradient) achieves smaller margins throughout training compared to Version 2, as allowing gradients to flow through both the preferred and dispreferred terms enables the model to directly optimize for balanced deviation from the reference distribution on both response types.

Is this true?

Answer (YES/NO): NO